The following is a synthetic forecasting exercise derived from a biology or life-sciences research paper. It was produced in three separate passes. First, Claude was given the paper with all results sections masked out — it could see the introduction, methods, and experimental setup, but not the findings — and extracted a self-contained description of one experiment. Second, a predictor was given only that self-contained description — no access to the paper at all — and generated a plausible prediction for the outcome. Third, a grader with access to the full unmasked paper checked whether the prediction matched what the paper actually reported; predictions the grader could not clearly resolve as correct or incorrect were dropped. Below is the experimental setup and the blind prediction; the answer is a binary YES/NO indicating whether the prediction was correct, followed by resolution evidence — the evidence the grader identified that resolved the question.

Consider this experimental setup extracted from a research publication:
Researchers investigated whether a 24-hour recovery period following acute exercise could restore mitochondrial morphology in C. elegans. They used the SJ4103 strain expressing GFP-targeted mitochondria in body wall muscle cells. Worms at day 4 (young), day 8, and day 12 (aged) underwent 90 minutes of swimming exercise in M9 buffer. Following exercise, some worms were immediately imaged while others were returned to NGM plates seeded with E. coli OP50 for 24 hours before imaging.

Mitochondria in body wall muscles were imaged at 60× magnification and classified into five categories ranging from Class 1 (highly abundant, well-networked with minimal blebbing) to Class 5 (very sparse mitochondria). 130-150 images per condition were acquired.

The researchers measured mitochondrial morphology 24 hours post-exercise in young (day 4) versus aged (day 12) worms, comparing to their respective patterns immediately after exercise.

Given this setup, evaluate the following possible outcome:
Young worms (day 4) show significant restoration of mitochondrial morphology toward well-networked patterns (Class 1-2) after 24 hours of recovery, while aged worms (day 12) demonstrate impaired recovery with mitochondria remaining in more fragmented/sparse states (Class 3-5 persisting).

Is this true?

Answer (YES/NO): YES